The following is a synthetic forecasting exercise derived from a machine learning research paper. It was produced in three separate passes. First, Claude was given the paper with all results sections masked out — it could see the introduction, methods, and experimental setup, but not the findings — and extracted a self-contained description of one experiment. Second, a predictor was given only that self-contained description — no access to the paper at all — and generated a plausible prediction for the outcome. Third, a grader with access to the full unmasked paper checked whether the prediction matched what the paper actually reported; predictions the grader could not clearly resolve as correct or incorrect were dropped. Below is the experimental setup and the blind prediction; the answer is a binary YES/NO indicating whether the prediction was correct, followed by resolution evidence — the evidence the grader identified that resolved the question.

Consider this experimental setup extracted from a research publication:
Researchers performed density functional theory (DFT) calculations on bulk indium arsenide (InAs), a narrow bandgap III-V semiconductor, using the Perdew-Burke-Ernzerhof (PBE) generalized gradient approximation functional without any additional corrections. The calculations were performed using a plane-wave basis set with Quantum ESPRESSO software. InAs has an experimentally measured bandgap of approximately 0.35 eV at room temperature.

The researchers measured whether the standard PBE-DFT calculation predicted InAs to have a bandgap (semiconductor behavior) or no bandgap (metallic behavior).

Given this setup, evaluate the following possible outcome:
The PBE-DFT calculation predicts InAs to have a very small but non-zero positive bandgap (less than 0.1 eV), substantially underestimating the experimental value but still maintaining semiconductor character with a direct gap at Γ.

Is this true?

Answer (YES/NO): NO